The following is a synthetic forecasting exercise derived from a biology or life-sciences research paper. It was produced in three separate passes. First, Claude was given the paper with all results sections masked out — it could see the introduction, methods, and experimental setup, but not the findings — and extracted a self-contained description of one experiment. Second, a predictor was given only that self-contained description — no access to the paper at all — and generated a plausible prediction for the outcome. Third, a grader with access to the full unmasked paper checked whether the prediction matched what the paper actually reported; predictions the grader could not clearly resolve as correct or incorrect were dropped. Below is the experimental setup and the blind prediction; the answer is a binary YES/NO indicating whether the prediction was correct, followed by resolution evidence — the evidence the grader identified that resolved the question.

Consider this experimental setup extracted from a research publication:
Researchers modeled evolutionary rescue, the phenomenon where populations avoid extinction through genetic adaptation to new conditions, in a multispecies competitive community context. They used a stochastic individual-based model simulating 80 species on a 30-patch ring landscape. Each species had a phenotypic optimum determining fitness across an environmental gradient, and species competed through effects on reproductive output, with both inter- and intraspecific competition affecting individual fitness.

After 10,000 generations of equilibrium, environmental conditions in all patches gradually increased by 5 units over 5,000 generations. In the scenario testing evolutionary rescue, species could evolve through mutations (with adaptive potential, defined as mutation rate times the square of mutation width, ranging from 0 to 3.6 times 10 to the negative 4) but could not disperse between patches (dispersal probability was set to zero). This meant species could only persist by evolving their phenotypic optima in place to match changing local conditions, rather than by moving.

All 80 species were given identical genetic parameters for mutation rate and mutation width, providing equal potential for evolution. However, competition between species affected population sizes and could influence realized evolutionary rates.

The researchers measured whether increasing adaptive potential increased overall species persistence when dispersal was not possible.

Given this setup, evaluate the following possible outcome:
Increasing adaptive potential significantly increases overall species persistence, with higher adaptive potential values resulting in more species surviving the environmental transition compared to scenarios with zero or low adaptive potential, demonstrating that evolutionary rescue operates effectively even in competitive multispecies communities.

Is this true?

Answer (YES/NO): YES